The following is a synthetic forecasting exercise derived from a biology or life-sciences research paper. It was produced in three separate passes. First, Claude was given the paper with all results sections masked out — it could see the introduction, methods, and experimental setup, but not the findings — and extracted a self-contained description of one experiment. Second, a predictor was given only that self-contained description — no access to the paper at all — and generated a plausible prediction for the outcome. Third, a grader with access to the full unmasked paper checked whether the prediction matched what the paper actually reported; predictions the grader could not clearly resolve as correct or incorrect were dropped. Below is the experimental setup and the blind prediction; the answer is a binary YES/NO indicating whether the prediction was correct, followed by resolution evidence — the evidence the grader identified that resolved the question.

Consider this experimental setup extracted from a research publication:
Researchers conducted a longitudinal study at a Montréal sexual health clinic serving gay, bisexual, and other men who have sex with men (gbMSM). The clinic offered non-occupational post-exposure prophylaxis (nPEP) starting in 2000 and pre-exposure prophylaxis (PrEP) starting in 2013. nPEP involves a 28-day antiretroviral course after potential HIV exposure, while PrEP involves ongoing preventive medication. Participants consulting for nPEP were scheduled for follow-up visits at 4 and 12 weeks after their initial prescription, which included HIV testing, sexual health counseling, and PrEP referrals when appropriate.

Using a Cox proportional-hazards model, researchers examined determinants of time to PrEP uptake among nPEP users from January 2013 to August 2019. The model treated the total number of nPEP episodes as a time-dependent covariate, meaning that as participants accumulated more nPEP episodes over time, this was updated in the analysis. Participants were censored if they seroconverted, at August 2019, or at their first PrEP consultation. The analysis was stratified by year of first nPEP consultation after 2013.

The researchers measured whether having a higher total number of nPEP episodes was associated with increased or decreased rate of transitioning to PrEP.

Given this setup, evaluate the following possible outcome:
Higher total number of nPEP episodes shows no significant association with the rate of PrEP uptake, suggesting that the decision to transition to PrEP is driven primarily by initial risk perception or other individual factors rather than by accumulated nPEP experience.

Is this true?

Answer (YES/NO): NO